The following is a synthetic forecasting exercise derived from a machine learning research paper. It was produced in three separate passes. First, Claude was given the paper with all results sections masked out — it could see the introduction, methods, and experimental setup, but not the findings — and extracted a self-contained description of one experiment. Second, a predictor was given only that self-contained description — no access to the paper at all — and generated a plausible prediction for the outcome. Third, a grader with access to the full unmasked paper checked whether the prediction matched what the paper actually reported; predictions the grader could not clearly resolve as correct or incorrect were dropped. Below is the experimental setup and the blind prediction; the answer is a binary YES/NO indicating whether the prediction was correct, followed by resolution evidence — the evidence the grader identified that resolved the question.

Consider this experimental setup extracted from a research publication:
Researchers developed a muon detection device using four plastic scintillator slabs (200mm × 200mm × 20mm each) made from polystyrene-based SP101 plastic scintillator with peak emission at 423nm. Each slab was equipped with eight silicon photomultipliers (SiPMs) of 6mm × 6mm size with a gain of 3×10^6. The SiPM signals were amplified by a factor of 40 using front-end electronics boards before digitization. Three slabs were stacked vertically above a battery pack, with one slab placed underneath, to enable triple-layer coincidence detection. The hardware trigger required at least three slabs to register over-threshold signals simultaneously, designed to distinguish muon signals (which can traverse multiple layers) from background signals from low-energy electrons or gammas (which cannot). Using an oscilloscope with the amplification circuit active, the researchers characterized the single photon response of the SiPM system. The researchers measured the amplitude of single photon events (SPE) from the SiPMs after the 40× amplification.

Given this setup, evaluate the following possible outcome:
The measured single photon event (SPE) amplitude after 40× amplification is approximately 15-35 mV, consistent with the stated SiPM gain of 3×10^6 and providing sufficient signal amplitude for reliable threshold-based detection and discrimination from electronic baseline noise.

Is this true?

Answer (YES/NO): YES